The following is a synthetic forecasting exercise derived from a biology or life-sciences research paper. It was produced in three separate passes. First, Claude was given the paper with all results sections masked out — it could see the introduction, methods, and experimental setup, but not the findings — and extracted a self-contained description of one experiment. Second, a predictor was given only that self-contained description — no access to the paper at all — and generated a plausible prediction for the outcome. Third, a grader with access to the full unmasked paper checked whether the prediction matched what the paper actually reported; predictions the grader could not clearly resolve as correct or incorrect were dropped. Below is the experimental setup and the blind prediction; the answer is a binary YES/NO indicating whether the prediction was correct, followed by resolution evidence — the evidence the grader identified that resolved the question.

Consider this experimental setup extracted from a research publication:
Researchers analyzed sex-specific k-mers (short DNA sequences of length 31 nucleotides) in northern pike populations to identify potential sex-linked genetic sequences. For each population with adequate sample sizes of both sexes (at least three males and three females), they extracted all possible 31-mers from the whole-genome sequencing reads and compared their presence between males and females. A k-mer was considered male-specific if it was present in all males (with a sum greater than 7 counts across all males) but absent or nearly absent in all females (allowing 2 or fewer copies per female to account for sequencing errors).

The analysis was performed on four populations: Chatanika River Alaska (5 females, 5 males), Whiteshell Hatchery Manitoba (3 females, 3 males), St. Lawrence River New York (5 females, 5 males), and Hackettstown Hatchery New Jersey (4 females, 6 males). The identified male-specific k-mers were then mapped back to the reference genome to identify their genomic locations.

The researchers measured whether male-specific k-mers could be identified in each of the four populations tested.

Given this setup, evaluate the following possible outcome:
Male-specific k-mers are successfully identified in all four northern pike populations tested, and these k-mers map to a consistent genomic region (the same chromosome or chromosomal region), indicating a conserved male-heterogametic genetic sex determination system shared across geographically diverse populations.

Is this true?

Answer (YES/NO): NO